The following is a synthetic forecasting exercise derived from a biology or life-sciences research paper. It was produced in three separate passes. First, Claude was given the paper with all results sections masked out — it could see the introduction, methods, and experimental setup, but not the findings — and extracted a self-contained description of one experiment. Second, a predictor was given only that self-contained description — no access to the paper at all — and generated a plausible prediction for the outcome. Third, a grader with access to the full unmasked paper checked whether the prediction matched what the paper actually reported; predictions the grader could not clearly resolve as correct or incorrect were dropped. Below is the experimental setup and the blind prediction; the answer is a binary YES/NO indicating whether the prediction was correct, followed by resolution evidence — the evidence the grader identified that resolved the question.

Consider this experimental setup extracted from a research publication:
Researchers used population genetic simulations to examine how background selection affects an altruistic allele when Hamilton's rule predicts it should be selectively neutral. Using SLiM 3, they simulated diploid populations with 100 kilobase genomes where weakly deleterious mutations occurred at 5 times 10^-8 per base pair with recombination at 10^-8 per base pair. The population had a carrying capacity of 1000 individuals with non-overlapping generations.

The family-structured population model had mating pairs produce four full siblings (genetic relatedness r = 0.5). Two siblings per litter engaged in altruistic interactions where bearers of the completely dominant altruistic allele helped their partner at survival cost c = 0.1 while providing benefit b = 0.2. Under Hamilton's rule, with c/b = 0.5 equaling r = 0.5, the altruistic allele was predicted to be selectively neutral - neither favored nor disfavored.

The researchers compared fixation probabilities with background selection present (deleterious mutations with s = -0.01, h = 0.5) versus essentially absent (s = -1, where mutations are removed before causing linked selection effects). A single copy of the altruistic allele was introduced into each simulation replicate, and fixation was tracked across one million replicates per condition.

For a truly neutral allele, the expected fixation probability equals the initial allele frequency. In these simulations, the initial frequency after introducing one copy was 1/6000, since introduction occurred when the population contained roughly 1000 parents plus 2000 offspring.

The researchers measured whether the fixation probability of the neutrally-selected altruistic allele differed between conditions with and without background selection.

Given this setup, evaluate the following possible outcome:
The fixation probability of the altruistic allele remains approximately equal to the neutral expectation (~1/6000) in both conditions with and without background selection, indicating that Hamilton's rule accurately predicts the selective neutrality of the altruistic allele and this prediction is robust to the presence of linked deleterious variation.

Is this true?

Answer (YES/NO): YES